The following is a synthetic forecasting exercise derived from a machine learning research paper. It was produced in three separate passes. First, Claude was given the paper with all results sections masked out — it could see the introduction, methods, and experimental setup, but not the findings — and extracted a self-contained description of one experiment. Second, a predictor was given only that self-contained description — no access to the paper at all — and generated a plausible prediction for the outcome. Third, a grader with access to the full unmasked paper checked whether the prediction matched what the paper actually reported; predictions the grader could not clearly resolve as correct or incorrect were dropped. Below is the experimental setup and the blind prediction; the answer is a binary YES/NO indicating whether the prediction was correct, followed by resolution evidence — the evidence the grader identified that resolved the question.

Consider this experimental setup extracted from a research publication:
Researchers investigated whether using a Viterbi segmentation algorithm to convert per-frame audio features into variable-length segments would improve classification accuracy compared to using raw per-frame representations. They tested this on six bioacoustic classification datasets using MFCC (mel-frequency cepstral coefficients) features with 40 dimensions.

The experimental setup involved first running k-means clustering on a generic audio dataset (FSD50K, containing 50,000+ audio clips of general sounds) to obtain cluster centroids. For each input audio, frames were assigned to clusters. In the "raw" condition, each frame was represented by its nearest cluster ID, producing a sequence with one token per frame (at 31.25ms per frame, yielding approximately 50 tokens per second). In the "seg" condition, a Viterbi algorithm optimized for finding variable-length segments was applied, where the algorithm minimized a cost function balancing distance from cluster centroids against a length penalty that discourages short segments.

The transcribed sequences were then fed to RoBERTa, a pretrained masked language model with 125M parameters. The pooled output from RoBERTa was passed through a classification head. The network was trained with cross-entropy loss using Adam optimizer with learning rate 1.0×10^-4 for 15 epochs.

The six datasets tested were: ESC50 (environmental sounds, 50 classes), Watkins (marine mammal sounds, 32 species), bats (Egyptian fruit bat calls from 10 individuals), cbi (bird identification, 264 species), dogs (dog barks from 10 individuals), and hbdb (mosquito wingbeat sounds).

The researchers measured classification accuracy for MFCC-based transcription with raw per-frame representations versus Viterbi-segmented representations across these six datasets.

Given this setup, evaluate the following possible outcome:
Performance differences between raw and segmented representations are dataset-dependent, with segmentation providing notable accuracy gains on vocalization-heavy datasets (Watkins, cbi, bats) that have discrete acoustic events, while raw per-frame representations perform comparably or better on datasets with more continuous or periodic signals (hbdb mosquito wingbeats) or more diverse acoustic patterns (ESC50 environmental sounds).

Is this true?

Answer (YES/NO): NO